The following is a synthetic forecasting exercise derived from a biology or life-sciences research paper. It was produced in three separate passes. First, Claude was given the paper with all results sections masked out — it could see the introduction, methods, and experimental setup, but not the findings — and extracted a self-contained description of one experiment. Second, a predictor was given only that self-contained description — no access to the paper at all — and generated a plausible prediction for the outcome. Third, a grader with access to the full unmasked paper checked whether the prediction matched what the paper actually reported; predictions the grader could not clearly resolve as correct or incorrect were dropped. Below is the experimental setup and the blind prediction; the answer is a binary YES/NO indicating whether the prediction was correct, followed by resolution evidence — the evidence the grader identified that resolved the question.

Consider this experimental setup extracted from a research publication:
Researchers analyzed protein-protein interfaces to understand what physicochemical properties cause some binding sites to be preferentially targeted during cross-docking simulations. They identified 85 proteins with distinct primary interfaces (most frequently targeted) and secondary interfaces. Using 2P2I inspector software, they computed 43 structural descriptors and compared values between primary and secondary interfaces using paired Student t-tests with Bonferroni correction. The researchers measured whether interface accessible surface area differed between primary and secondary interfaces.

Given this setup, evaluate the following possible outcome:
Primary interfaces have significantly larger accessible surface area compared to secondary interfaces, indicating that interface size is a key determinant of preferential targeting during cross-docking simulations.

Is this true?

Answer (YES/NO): YES